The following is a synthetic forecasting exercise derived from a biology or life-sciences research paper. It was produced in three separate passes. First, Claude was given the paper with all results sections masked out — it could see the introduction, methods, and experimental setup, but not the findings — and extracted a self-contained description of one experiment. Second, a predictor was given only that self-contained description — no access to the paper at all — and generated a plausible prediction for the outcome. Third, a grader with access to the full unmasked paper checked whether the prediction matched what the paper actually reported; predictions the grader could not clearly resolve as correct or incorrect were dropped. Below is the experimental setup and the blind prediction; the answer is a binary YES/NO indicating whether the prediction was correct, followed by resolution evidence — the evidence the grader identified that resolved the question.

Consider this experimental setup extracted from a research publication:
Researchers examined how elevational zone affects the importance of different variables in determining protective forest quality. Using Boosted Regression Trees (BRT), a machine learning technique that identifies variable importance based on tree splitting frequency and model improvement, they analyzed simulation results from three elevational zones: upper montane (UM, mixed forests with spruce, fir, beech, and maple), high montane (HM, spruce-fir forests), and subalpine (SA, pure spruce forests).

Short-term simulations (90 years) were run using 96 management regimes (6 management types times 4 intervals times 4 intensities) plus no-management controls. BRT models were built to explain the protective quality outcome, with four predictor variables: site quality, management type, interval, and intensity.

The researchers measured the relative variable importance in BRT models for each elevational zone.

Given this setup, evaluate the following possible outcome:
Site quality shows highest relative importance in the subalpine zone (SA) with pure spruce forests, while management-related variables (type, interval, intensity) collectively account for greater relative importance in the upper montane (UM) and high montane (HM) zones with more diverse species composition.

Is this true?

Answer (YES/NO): NO